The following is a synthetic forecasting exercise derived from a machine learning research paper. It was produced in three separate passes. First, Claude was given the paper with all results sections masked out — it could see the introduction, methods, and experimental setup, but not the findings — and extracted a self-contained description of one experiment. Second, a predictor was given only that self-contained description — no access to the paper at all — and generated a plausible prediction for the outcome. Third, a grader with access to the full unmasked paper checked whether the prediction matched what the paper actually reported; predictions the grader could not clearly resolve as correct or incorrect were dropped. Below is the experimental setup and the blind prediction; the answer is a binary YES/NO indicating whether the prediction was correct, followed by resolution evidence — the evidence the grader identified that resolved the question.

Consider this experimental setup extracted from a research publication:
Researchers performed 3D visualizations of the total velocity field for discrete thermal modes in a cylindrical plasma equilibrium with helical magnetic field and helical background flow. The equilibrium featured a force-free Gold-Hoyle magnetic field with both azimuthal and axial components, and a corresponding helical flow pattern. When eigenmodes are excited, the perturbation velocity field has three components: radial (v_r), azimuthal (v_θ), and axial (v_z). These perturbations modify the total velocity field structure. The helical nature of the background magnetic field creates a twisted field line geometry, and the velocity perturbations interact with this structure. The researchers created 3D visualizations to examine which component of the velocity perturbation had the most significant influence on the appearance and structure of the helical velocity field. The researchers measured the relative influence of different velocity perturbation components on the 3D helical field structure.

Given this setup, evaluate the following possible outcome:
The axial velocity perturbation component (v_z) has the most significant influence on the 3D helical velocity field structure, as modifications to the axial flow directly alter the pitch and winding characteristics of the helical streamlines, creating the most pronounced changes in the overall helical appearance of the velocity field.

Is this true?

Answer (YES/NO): NO